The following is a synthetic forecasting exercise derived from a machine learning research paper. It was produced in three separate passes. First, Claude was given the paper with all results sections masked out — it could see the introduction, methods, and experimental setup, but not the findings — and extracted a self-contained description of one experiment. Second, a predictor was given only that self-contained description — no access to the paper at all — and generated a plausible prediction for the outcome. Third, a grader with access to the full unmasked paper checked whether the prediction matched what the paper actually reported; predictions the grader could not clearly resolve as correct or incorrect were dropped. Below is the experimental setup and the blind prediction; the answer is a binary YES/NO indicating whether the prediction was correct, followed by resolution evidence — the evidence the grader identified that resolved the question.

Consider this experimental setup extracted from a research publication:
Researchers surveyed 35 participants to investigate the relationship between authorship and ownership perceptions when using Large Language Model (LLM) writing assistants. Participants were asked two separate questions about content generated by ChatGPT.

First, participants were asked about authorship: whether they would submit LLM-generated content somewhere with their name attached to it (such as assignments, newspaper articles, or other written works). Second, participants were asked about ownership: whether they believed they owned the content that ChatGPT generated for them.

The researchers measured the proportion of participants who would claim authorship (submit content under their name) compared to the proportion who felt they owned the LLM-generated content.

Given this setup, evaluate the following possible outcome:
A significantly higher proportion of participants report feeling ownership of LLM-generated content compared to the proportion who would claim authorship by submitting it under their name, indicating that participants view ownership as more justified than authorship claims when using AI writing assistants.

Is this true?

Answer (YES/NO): NO